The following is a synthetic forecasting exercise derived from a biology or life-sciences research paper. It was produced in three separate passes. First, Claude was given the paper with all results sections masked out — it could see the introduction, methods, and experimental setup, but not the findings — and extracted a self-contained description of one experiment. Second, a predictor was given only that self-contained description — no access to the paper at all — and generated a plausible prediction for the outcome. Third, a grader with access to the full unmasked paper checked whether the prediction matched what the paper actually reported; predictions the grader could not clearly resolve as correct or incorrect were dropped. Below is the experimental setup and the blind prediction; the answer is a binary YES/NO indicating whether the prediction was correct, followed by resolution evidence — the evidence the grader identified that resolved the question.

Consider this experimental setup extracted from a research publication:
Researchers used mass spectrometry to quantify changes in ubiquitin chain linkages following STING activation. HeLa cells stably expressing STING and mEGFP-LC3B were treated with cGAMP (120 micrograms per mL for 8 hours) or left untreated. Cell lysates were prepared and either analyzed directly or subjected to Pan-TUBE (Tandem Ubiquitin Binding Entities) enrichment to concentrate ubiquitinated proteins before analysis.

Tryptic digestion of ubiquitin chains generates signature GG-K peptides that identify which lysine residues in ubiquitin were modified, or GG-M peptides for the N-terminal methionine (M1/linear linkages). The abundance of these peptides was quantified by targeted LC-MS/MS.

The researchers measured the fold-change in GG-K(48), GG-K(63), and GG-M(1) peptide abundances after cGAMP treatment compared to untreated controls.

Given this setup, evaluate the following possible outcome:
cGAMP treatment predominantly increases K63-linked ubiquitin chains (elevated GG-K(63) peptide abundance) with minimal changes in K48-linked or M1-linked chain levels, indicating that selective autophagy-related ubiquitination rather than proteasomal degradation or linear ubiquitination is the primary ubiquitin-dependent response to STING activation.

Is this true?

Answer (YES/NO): NO